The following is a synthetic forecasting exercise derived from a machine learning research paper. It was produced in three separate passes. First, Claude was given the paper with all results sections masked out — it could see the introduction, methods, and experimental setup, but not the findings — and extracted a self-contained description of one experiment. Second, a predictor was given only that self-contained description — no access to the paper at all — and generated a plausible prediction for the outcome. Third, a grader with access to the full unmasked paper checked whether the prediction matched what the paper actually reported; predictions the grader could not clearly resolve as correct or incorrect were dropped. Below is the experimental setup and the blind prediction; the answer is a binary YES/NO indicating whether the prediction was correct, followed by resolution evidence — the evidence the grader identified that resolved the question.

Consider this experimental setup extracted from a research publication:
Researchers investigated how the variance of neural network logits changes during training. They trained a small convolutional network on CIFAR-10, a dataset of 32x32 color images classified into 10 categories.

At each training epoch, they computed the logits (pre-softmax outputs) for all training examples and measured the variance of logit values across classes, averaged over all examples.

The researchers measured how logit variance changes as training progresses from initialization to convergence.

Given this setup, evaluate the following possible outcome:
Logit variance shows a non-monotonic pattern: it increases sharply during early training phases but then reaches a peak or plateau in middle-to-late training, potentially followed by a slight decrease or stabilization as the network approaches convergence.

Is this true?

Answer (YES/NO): NO